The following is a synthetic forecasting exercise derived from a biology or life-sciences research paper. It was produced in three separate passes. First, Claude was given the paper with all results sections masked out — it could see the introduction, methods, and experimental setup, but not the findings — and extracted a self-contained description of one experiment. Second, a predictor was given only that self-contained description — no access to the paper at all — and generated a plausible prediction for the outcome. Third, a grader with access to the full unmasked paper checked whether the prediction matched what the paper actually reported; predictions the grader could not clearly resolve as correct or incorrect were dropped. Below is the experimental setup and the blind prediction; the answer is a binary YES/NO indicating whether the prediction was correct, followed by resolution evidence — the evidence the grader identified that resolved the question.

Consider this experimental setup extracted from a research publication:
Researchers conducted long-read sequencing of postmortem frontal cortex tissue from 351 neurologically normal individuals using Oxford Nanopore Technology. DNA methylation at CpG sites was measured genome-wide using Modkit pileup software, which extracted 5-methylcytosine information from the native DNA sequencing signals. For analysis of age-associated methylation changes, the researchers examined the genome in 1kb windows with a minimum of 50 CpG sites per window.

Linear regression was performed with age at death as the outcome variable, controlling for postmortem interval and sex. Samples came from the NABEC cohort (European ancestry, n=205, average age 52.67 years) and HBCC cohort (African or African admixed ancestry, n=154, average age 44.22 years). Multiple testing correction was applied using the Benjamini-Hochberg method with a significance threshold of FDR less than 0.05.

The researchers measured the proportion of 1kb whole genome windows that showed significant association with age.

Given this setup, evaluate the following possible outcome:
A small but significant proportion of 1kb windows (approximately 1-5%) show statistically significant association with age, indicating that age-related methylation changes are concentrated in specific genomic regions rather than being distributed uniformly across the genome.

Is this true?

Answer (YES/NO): NO